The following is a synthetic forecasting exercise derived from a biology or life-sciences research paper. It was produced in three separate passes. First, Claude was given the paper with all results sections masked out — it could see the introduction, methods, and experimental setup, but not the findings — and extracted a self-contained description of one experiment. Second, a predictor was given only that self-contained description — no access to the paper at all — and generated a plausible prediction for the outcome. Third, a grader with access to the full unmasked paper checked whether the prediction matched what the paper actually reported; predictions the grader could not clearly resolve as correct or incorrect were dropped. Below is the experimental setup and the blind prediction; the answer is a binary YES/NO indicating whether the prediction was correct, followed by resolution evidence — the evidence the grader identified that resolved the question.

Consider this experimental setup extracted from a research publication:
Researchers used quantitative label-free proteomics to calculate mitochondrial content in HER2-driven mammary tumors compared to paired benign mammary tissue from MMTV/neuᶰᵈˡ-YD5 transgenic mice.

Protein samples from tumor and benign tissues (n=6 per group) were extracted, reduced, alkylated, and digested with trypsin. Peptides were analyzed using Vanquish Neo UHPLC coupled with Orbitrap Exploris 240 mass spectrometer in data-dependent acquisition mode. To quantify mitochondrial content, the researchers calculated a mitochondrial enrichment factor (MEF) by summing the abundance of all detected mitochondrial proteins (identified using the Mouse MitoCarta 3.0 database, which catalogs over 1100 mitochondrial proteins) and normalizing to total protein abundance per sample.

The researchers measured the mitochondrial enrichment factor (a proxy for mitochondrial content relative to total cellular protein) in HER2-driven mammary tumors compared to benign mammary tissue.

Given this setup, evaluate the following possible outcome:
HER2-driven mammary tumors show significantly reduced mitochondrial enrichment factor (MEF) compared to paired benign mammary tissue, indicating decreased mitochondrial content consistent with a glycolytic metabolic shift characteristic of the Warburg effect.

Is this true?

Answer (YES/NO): NO